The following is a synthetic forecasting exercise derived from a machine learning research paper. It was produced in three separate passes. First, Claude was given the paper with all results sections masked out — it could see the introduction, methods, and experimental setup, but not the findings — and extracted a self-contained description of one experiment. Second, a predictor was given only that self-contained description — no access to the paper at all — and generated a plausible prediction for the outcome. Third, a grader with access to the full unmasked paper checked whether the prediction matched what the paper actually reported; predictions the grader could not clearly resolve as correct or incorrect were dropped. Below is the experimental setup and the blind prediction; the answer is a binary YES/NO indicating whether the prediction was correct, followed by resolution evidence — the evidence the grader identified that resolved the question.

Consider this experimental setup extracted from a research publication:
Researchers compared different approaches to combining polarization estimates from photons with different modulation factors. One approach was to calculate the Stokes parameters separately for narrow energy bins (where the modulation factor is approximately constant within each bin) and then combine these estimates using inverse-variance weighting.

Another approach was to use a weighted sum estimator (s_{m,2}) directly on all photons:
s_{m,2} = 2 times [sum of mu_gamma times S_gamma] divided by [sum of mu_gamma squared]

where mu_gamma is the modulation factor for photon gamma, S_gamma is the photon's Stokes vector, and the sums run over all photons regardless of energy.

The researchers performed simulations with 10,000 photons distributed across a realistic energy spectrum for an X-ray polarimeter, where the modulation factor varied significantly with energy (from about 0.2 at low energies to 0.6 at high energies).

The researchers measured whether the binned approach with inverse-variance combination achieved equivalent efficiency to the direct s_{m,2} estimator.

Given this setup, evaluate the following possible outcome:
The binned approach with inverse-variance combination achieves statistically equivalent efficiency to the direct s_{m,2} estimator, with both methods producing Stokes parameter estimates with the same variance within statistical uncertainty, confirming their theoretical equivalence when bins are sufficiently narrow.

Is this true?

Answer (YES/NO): YES